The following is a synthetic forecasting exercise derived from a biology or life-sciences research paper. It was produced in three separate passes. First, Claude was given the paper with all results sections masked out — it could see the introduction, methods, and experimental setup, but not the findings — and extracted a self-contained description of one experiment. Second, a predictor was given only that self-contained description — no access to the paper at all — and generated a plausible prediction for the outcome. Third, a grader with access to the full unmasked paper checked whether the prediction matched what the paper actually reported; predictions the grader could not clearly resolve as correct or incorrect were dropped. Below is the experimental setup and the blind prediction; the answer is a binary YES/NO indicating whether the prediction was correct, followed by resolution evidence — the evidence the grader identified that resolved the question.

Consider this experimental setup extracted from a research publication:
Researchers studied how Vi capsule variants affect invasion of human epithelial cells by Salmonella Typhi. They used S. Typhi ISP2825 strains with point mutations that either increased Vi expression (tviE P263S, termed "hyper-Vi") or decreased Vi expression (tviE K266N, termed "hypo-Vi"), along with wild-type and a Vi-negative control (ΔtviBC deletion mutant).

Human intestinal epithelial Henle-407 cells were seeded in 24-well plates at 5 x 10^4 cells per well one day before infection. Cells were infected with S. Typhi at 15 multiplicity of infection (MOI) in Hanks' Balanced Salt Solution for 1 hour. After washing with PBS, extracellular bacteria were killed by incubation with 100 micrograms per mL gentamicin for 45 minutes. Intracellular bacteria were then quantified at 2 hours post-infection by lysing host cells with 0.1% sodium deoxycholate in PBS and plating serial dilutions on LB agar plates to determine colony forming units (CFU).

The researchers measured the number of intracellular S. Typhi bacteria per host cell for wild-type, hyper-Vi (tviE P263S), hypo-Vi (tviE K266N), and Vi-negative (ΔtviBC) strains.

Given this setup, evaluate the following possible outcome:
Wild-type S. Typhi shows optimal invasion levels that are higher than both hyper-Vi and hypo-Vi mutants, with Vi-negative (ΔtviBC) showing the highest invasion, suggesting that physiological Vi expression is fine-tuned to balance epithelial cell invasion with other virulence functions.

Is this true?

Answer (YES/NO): NO